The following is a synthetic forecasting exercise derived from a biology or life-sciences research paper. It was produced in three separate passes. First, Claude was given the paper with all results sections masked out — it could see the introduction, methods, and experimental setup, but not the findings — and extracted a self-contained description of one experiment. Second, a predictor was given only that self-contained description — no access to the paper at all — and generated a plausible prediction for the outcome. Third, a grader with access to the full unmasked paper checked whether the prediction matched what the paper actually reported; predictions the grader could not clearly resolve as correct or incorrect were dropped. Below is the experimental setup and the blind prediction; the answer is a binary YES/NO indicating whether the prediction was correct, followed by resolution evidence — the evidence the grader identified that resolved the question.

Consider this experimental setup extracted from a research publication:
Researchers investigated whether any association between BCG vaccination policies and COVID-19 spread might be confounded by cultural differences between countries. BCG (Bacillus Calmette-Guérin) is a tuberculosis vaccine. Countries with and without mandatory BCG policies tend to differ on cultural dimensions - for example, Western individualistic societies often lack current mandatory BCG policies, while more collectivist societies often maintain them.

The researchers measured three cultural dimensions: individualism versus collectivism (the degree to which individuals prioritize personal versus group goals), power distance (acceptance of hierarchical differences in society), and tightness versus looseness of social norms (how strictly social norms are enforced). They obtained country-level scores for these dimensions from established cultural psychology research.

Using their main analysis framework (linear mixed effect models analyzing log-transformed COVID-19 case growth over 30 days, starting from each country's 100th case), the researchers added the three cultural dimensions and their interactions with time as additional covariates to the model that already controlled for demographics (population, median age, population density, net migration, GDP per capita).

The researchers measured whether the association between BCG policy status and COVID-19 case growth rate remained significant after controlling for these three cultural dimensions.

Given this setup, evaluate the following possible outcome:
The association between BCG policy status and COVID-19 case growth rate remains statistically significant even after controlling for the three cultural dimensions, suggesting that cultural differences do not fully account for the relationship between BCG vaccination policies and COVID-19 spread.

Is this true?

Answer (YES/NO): YES